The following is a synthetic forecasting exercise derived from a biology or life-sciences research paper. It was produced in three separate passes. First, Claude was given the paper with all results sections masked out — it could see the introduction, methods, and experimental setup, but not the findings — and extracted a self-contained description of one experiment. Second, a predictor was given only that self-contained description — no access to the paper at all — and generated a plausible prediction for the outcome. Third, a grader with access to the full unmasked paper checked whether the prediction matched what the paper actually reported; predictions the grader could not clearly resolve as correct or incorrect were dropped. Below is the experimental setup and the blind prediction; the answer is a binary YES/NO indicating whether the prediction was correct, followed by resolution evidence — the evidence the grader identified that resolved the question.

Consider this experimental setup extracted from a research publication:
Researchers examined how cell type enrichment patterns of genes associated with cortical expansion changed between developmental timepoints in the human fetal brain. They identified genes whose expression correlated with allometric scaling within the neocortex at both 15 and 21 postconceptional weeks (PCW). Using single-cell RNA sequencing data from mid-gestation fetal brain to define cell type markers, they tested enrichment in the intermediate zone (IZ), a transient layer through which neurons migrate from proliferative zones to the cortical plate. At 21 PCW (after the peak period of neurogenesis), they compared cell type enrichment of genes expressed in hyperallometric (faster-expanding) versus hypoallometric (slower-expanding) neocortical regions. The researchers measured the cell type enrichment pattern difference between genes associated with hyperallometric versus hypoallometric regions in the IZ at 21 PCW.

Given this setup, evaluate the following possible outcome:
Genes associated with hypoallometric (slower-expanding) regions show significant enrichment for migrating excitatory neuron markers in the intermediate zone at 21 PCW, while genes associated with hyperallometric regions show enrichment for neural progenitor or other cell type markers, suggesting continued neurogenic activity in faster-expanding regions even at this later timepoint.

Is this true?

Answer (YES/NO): NO